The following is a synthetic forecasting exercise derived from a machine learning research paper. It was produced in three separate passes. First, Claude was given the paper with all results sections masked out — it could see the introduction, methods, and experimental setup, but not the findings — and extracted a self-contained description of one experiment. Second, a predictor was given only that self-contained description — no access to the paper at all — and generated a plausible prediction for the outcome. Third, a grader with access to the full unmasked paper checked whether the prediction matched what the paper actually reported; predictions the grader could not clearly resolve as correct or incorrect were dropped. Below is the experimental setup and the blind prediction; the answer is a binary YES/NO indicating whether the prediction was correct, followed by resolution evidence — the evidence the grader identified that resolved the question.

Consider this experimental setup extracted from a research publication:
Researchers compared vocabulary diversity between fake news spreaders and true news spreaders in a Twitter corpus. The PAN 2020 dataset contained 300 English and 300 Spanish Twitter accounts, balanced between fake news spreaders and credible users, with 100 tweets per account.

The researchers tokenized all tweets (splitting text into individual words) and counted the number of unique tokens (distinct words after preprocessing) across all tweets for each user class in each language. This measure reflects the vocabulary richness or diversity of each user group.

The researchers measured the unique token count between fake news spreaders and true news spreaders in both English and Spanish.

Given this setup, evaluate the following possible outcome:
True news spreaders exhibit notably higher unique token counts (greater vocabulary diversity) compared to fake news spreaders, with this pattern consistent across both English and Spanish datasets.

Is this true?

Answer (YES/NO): NO